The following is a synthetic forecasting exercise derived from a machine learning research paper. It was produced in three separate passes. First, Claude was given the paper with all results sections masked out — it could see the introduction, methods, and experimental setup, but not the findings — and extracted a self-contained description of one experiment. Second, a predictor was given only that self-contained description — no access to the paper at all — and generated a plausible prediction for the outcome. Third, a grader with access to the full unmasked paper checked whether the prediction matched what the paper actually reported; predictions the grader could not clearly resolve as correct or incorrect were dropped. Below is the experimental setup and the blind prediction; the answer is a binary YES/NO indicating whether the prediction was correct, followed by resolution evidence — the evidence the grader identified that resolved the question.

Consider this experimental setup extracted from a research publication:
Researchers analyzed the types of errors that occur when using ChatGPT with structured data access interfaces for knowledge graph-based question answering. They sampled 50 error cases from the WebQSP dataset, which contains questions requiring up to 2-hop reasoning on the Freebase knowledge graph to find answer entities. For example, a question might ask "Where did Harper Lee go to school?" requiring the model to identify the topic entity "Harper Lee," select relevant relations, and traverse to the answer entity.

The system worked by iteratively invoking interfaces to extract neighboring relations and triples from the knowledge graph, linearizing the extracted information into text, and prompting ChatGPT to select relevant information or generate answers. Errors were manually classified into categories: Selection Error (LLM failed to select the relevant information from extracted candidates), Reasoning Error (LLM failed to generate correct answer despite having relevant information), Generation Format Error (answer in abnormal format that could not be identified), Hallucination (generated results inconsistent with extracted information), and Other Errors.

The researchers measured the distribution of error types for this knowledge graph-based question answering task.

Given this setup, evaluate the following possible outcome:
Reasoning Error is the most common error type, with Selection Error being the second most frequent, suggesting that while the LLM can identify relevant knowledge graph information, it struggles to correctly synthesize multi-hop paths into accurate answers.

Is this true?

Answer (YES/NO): NO